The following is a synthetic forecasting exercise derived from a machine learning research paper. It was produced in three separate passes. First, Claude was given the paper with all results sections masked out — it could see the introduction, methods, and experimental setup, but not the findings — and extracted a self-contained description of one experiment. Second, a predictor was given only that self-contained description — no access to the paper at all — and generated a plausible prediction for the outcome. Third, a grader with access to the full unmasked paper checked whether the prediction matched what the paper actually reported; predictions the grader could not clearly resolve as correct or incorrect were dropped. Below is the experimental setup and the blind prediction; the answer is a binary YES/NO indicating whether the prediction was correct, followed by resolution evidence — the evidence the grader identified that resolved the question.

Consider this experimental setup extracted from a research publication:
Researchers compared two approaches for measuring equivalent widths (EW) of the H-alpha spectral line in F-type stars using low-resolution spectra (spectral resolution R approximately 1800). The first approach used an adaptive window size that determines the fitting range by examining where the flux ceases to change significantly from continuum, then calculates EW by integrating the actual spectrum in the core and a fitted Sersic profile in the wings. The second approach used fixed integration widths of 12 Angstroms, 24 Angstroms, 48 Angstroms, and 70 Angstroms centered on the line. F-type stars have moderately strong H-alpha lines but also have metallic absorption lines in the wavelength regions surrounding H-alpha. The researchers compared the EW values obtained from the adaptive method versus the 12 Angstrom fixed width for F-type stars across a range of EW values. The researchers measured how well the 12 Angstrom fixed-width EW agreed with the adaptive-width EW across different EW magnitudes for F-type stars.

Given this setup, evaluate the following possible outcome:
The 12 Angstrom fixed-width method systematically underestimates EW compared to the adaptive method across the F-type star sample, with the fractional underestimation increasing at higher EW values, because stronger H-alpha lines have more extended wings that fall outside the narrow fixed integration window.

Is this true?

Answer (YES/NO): NO